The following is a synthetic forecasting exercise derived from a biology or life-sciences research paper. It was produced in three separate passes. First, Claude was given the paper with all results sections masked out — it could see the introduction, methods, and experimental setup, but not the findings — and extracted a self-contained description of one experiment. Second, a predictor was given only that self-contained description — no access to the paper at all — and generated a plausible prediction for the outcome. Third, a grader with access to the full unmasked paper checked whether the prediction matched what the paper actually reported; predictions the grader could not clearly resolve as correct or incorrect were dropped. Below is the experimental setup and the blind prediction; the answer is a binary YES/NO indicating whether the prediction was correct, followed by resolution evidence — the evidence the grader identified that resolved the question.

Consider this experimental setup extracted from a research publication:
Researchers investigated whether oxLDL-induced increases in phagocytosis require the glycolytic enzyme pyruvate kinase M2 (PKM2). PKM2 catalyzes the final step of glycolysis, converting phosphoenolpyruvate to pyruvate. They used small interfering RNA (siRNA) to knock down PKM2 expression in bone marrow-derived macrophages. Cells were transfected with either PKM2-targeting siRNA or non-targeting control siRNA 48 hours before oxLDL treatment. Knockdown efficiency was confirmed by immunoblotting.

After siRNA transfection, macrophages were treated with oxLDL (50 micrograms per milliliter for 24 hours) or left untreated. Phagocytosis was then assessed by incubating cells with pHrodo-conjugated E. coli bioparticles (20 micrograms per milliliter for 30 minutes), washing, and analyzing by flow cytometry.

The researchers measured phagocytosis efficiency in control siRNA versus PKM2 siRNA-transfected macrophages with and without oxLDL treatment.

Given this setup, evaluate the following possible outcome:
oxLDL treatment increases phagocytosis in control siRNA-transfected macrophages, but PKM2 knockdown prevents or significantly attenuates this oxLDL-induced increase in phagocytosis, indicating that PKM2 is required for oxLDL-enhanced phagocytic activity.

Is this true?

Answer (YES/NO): YES